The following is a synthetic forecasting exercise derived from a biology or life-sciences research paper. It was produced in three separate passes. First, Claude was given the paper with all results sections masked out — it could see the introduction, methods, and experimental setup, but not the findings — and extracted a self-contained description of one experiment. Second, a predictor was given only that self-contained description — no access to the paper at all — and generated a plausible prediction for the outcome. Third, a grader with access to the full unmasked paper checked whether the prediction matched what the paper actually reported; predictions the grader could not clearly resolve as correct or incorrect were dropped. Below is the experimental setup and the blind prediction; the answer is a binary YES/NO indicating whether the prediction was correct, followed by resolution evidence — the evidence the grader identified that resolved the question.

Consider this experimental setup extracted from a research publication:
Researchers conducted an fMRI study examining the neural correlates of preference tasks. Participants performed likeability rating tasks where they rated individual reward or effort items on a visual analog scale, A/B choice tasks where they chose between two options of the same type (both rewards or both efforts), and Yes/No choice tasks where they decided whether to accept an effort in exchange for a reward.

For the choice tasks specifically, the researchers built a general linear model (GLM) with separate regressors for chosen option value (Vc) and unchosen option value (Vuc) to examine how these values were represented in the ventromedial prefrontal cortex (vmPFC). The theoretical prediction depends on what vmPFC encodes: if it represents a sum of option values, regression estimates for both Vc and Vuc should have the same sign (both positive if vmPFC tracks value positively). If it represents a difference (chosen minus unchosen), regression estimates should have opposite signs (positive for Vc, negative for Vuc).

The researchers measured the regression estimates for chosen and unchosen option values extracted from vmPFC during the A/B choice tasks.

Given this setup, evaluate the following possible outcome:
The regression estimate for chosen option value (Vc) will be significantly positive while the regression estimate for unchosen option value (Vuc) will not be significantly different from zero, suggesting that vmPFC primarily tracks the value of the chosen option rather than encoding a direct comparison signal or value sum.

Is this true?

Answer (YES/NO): NO